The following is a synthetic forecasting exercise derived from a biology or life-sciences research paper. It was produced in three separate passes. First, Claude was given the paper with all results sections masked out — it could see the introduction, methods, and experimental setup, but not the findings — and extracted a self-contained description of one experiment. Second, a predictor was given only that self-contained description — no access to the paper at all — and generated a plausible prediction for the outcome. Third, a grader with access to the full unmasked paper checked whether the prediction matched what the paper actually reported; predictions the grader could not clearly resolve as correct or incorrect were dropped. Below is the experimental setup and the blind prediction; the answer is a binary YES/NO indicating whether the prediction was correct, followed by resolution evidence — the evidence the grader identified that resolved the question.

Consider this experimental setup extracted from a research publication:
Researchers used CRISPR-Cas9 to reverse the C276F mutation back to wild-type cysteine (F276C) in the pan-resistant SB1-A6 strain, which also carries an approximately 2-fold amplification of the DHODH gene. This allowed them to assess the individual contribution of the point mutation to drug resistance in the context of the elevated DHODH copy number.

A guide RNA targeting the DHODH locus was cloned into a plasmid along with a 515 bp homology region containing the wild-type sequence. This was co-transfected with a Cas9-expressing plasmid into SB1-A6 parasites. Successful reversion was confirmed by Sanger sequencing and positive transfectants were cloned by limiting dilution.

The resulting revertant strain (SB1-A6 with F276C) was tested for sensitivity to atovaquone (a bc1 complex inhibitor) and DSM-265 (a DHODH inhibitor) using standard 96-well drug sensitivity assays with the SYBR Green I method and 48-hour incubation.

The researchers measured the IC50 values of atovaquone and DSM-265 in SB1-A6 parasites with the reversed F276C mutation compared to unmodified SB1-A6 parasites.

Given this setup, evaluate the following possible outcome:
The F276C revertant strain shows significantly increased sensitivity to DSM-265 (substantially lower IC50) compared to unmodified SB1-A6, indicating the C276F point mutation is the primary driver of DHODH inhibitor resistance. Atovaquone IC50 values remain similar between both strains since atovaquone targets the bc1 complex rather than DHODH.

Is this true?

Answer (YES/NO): NO